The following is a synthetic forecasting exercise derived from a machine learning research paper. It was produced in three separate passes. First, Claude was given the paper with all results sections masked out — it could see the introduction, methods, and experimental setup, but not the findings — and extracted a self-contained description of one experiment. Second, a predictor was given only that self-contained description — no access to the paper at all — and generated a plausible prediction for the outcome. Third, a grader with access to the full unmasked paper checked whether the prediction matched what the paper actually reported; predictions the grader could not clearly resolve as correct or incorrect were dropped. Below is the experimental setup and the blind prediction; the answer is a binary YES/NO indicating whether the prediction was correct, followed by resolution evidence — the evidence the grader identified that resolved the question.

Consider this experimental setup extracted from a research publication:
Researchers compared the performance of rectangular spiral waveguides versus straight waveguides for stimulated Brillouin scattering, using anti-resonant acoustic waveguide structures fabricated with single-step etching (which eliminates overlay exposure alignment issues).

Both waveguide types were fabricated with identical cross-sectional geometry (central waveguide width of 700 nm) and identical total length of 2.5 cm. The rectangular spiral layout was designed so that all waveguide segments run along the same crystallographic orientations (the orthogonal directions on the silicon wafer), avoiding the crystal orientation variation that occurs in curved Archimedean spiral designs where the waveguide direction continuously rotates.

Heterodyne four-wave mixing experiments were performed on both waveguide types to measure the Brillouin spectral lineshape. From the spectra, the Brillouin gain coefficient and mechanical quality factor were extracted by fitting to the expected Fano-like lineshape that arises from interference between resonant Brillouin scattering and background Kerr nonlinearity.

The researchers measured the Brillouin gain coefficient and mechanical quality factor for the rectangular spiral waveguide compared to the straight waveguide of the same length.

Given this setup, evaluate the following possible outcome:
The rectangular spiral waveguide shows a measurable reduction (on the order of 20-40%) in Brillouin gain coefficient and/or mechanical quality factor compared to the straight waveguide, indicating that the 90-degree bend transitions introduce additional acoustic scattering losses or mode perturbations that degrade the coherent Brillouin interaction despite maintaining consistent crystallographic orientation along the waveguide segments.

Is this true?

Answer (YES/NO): NO